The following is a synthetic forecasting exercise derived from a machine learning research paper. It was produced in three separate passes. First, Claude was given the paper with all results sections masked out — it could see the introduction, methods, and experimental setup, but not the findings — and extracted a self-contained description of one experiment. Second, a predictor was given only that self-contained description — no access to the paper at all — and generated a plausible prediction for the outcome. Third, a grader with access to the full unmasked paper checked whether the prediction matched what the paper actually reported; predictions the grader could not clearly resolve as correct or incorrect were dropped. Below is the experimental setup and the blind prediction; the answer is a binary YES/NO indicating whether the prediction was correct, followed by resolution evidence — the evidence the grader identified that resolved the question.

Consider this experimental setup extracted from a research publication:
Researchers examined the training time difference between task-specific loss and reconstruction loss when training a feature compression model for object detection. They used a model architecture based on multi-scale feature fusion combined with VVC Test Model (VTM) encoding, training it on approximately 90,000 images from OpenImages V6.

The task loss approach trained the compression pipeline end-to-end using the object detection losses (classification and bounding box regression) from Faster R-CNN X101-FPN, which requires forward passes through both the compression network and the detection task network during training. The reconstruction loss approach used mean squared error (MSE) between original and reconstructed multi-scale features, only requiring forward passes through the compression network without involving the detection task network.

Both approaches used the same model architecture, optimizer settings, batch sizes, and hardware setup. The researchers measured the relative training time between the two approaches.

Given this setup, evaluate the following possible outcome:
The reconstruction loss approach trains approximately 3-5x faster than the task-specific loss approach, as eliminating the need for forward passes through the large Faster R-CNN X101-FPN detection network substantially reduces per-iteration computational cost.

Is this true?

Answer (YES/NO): YES